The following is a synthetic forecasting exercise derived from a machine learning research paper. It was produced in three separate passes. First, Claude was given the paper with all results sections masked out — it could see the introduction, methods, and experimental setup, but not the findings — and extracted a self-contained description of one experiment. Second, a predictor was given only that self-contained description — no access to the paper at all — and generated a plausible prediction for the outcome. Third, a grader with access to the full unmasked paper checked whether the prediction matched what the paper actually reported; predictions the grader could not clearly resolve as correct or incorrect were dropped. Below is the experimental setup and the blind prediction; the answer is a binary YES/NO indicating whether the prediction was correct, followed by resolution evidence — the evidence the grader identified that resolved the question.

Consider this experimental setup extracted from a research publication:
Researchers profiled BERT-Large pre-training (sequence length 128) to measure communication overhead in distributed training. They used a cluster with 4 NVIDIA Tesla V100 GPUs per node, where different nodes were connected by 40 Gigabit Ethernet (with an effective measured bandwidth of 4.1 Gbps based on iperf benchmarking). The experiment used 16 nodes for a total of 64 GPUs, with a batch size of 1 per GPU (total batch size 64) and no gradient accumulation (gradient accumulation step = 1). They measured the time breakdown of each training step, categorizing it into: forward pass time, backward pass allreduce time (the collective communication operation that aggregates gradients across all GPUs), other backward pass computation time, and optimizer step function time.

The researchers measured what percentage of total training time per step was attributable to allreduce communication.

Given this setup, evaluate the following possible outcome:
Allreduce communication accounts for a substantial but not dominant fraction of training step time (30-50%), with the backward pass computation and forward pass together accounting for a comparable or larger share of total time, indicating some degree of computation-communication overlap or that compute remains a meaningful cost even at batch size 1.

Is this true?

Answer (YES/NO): NO